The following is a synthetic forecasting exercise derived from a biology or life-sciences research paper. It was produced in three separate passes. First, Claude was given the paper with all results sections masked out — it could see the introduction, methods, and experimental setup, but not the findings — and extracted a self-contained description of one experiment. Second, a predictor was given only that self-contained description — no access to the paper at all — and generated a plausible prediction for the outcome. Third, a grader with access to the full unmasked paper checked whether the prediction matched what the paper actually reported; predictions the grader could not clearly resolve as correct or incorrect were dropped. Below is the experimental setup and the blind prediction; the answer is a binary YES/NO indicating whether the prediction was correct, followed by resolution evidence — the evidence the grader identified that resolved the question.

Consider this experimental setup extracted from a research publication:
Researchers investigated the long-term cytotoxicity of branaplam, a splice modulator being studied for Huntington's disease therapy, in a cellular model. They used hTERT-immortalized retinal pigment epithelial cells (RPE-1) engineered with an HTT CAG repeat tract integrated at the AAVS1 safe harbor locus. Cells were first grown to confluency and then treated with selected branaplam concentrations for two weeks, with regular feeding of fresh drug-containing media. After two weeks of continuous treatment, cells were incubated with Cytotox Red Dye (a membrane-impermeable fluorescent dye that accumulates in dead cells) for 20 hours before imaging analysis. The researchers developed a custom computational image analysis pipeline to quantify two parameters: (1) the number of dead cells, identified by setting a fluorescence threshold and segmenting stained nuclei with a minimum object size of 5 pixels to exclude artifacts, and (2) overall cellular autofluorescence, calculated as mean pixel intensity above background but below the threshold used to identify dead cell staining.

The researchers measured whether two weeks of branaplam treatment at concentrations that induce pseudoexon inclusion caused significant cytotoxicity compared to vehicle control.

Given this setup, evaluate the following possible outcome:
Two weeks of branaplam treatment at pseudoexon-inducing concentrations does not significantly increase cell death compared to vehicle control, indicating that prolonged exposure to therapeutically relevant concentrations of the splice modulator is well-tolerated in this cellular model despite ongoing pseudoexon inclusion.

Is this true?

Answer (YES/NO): NO